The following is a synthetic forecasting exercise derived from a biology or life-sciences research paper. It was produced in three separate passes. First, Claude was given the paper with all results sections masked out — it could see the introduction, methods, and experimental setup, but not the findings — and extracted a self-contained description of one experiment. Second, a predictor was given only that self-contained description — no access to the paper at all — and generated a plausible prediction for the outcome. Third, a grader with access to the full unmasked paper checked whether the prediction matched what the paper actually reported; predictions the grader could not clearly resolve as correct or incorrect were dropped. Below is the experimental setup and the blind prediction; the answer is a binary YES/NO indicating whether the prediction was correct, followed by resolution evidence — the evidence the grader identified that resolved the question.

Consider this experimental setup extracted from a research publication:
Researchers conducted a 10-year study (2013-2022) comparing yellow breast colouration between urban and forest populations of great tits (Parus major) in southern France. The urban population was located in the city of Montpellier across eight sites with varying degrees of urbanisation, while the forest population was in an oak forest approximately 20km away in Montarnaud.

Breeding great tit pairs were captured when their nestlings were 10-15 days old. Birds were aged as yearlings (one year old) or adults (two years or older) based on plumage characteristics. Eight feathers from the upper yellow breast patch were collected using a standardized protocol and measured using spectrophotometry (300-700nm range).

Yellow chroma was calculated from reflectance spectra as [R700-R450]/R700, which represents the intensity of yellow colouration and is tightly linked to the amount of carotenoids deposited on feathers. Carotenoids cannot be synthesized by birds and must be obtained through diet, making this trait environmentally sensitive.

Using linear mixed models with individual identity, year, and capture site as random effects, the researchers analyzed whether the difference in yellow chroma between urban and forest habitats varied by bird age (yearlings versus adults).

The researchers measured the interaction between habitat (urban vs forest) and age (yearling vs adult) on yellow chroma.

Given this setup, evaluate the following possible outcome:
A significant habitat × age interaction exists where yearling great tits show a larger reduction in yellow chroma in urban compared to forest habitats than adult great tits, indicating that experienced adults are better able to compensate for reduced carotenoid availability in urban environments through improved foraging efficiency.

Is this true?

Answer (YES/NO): NO